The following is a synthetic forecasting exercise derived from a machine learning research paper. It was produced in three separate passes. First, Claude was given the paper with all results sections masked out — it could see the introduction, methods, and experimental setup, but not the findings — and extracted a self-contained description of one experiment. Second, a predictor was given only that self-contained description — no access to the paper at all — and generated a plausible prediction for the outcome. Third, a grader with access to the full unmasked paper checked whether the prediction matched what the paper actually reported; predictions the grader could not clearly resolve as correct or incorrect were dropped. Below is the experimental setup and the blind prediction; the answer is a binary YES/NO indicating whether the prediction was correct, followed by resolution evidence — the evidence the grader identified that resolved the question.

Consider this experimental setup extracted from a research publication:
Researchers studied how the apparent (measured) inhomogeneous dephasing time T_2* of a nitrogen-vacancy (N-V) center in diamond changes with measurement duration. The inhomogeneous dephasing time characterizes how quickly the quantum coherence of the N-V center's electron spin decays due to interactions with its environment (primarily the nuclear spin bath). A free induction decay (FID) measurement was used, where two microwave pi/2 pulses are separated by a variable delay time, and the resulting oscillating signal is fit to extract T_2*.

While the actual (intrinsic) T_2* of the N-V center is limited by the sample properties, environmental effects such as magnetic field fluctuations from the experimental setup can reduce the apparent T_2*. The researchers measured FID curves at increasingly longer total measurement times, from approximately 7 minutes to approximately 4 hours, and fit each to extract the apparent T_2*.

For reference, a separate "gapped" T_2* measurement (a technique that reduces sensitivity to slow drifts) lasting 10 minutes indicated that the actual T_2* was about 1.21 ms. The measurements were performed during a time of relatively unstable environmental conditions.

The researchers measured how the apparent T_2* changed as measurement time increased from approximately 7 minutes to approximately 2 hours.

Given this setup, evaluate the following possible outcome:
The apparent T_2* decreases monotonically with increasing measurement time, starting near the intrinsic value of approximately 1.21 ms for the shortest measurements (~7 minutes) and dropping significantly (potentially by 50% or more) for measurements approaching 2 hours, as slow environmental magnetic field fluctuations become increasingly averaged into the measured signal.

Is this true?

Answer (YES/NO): YES